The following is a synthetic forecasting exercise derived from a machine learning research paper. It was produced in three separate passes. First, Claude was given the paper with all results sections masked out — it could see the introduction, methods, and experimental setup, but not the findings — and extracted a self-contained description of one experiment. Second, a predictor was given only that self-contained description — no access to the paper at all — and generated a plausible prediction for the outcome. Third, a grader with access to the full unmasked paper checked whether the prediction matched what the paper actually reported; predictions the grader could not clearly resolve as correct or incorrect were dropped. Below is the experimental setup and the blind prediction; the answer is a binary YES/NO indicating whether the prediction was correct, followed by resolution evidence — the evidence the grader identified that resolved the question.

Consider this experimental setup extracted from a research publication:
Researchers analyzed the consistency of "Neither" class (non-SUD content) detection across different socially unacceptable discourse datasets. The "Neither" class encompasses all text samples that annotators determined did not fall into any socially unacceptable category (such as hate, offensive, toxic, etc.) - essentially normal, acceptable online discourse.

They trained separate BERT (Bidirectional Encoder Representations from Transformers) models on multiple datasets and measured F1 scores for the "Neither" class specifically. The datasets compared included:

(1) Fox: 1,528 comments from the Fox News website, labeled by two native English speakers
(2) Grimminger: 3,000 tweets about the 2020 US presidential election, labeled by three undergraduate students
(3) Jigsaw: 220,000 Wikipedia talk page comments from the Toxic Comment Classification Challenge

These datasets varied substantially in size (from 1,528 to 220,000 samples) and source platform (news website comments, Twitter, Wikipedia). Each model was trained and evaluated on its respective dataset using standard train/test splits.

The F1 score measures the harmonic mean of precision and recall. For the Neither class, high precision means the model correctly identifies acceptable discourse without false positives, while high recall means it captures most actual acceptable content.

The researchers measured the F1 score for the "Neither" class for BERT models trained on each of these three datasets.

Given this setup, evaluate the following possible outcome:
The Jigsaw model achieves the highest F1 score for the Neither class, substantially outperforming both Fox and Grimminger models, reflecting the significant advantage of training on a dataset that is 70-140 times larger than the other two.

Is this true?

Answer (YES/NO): NO